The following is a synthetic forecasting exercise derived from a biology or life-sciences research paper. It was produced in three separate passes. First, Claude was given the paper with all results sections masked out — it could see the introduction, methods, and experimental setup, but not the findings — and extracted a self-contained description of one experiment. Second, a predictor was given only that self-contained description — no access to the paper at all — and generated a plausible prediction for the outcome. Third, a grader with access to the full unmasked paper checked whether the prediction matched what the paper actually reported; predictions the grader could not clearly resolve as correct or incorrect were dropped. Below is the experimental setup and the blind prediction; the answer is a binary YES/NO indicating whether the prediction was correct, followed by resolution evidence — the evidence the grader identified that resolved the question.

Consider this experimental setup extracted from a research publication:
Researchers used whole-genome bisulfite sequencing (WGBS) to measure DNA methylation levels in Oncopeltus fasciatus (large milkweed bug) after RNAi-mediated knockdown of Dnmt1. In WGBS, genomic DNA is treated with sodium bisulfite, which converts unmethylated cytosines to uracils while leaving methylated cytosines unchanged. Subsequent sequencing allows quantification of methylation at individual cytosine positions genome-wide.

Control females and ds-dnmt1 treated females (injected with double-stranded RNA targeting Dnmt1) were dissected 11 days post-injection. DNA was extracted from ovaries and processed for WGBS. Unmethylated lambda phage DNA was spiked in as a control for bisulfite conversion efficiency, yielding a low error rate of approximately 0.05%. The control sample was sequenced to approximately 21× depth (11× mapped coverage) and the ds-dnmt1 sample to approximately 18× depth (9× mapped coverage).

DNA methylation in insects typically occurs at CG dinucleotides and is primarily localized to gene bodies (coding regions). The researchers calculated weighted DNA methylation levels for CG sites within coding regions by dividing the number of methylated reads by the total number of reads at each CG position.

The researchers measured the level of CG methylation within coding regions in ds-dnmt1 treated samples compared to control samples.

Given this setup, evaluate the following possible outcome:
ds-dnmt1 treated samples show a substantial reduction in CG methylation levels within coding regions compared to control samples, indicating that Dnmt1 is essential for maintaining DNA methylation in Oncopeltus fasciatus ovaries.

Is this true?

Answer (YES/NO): YES